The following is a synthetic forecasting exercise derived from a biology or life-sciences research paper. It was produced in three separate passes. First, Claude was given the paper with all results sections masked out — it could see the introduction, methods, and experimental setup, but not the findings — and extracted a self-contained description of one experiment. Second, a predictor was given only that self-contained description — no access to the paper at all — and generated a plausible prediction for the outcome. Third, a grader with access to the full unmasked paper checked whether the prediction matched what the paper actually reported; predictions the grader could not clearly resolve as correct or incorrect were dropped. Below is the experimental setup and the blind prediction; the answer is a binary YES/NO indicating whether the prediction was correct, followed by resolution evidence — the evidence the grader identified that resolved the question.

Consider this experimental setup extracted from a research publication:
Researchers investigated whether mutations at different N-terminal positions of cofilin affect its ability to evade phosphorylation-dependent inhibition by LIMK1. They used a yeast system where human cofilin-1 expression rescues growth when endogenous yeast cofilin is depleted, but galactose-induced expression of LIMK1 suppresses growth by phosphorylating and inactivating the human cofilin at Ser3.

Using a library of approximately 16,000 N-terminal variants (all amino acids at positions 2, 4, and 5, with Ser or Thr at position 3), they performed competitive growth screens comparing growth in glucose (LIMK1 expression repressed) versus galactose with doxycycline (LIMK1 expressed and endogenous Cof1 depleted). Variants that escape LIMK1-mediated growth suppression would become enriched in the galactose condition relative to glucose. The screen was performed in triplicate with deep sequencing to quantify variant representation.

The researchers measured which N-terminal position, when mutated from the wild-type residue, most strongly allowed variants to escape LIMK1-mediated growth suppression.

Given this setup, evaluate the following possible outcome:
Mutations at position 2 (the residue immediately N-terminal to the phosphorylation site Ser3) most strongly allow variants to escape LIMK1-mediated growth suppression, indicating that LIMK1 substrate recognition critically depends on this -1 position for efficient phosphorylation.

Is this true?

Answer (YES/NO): NO